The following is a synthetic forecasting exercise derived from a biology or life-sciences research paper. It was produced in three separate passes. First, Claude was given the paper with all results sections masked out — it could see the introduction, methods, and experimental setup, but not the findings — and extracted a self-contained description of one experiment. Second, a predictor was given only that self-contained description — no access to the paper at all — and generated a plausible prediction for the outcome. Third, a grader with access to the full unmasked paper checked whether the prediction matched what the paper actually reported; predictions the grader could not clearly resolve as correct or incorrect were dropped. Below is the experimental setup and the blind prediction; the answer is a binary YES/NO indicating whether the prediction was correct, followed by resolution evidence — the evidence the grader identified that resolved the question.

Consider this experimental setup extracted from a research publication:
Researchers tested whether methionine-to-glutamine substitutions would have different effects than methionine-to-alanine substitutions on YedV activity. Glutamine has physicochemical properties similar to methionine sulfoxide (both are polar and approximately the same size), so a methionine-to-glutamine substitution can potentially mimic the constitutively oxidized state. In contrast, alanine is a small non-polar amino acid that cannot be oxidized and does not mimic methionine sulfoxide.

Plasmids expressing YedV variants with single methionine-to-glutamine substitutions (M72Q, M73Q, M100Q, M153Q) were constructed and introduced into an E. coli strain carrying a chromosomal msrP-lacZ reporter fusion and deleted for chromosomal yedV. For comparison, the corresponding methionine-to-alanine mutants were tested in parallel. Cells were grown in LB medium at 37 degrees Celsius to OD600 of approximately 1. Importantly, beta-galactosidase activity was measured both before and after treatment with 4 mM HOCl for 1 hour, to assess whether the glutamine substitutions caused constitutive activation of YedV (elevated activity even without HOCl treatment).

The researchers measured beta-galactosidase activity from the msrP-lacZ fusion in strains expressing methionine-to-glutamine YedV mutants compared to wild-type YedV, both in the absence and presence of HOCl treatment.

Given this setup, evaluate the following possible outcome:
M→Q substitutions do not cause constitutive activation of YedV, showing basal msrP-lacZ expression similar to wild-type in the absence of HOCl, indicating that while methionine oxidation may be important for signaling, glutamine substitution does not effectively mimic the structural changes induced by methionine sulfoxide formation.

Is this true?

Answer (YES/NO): NO